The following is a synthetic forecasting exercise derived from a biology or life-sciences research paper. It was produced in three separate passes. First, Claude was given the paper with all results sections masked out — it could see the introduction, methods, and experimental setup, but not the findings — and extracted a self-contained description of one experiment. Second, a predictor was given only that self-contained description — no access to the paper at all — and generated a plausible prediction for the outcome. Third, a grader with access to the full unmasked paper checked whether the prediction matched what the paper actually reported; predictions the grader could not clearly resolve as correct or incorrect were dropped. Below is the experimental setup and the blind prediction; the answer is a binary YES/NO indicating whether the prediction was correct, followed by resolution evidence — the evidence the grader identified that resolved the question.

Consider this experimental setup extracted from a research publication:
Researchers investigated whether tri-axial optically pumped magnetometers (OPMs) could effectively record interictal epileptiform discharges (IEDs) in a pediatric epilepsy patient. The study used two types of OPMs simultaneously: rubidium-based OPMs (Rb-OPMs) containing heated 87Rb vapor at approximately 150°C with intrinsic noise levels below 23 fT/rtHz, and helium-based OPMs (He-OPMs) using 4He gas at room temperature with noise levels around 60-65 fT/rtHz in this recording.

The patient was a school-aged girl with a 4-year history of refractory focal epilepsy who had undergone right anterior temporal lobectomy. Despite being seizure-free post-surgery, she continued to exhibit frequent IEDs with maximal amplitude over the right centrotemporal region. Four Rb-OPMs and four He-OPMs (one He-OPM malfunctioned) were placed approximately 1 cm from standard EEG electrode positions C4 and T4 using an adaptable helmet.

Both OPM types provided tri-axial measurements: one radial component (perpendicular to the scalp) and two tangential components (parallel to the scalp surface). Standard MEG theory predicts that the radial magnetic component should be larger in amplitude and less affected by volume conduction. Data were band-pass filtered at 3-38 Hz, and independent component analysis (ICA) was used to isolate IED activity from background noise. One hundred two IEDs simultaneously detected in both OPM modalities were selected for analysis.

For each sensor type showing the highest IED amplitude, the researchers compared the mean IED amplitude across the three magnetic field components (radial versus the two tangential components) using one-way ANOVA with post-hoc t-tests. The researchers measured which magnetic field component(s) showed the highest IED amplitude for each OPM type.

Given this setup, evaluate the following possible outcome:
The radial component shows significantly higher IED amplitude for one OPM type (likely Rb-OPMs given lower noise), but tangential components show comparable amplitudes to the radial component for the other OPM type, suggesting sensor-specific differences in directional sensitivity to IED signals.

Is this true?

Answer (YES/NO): NO